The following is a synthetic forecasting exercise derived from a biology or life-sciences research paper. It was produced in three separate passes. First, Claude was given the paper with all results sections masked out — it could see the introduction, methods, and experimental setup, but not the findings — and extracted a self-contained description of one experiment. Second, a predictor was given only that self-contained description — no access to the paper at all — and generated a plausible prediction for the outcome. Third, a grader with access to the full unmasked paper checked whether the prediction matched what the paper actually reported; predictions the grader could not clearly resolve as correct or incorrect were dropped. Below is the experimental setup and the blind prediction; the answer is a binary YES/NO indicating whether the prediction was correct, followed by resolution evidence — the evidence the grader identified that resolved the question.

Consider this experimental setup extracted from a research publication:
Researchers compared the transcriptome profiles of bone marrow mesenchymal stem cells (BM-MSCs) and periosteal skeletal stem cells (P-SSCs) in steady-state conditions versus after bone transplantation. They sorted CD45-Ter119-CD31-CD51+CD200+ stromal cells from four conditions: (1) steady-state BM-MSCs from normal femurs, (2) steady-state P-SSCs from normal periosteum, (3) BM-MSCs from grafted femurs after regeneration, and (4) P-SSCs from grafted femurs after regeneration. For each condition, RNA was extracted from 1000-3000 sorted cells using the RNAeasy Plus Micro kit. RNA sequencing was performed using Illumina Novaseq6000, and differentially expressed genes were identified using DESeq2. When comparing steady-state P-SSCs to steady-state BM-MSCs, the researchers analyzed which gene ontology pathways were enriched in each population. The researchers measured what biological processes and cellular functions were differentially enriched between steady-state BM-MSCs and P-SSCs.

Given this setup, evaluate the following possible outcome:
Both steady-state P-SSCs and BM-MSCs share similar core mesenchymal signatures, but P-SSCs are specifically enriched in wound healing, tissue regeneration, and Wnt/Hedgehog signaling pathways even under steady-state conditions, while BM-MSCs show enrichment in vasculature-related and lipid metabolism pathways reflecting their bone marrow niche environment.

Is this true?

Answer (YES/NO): NO